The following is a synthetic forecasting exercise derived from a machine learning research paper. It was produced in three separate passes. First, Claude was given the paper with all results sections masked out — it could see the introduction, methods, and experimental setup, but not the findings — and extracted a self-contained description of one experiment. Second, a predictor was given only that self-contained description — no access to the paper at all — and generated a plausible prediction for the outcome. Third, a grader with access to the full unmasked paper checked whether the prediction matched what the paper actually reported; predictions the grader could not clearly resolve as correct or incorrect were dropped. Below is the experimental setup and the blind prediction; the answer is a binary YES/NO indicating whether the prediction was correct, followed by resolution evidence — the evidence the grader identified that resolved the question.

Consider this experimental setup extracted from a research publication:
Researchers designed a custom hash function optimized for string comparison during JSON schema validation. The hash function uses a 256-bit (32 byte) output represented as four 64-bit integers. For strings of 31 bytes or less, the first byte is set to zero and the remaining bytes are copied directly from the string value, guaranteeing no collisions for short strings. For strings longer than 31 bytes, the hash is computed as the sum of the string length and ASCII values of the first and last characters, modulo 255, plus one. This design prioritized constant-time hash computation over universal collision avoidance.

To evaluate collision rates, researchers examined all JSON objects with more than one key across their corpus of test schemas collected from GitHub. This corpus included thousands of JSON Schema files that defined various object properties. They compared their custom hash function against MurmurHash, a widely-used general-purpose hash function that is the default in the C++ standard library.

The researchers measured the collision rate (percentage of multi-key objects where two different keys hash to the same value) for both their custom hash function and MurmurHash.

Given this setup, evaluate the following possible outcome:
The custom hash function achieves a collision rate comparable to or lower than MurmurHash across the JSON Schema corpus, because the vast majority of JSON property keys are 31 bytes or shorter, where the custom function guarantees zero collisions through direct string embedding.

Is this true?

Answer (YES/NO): NO